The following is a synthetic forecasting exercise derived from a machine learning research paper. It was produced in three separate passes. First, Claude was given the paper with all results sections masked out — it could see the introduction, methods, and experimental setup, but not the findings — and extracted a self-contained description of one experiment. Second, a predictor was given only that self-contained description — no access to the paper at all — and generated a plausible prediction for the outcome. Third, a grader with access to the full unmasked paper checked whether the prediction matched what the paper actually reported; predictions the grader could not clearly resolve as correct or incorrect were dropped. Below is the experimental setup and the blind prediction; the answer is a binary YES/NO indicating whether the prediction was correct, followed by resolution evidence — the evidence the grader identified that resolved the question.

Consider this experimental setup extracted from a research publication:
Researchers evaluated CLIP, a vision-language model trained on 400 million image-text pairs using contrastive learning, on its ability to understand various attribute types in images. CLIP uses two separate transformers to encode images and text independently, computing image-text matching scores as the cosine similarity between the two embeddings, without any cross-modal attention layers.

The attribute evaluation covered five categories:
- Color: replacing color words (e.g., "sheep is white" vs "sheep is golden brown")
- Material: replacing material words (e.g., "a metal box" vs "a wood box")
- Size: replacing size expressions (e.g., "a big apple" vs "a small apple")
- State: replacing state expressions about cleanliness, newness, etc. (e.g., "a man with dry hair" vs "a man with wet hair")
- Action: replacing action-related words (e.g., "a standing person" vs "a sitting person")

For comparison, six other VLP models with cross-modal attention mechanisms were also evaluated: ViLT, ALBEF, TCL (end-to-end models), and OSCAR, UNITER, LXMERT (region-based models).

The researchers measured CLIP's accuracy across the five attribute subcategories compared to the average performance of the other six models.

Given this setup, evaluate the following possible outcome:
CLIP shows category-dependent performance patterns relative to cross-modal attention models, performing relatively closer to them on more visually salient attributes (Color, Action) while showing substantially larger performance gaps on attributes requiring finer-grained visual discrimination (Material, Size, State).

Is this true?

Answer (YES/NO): NO